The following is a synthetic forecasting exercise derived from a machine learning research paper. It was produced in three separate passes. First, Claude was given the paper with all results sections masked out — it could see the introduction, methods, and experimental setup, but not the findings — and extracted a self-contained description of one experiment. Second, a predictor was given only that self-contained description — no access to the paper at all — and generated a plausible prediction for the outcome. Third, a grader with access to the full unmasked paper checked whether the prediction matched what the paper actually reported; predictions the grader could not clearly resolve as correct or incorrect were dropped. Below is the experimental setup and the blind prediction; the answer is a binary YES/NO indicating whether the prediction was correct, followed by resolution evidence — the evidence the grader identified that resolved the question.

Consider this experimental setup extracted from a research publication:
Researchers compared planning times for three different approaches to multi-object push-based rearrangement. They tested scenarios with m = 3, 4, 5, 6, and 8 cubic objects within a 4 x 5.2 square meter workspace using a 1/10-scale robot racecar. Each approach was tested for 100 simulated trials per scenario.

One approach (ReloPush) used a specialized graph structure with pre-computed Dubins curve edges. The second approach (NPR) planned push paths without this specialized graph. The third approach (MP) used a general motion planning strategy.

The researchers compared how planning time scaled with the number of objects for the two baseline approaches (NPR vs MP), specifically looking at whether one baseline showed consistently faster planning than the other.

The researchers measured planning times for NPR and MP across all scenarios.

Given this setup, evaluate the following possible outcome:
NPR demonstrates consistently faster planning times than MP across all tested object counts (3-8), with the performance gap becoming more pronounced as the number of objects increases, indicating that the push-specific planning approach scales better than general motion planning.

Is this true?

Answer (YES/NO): NO